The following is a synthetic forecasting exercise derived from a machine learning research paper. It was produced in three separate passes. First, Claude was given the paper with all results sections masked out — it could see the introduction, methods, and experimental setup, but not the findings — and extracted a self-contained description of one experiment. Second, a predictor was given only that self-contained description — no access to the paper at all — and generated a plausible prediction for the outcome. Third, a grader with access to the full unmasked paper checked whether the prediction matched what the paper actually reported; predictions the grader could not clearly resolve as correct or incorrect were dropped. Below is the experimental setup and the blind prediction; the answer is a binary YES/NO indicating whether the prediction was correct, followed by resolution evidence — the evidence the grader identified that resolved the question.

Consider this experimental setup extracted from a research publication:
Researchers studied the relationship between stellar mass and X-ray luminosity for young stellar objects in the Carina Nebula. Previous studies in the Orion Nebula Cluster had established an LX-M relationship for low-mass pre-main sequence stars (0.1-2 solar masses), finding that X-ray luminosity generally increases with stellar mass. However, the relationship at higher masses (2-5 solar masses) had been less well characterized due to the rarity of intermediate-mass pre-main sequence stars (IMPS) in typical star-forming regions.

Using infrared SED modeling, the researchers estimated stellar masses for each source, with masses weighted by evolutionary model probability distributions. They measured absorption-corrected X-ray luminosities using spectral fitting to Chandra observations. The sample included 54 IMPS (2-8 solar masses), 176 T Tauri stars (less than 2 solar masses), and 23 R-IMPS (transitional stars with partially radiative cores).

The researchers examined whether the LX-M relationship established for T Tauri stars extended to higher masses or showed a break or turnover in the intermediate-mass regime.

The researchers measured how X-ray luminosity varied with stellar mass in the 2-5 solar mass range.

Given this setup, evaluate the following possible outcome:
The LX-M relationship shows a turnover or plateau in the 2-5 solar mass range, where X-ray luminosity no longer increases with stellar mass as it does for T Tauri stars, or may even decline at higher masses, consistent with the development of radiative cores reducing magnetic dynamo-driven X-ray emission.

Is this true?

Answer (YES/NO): NO